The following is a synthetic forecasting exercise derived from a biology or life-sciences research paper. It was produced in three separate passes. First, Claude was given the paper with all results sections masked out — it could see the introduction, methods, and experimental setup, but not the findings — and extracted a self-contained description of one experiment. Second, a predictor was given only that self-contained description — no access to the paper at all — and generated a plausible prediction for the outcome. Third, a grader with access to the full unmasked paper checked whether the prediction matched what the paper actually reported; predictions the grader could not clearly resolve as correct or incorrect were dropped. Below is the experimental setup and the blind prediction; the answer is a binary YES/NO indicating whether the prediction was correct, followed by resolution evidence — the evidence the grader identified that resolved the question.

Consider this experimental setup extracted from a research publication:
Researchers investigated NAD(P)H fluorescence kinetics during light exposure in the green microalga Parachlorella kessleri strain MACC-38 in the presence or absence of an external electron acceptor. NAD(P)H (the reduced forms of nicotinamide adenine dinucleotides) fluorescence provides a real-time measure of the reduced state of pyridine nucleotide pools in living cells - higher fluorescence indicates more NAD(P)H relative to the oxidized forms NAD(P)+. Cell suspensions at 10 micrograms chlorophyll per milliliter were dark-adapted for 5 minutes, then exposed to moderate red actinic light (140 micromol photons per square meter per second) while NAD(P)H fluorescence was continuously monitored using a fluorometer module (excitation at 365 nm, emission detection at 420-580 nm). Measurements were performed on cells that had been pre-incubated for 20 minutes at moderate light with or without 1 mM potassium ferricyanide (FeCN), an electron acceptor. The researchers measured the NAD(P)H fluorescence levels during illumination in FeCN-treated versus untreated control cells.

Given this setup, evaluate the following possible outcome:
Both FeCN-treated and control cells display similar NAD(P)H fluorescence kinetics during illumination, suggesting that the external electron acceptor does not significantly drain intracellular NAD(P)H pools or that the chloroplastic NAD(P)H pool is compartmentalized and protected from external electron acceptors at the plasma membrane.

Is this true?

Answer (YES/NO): NO